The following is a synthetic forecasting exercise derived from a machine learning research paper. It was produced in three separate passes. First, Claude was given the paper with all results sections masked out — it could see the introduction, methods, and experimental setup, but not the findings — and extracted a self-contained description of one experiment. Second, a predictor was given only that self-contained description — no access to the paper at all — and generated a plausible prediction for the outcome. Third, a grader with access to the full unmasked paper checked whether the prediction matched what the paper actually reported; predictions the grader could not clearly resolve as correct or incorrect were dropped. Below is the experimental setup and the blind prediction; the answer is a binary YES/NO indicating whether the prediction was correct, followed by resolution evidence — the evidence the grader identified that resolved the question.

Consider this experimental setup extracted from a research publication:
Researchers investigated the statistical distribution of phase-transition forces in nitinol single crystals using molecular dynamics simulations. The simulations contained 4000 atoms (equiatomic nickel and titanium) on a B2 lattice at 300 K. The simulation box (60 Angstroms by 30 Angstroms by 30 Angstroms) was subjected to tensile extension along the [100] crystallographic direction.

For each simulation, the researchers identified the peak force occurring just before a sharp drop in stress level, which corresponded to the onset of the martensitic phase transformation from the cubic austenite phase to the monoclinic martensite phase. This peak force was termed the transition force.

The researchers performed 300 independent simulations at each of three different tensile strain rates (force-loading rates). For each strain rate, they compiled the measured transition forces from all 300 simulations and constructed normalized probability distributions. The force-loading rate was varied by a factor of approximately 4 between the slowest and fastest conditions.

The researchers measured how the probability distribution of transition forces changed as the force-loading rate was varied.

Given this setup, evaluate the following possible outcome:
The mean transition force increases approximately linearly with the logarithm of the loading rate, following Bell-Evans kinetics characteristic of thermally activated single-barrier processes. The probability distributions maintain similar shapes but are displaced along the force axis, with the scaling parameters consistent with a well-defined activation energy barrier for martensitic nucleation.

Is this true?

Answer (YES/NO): NO